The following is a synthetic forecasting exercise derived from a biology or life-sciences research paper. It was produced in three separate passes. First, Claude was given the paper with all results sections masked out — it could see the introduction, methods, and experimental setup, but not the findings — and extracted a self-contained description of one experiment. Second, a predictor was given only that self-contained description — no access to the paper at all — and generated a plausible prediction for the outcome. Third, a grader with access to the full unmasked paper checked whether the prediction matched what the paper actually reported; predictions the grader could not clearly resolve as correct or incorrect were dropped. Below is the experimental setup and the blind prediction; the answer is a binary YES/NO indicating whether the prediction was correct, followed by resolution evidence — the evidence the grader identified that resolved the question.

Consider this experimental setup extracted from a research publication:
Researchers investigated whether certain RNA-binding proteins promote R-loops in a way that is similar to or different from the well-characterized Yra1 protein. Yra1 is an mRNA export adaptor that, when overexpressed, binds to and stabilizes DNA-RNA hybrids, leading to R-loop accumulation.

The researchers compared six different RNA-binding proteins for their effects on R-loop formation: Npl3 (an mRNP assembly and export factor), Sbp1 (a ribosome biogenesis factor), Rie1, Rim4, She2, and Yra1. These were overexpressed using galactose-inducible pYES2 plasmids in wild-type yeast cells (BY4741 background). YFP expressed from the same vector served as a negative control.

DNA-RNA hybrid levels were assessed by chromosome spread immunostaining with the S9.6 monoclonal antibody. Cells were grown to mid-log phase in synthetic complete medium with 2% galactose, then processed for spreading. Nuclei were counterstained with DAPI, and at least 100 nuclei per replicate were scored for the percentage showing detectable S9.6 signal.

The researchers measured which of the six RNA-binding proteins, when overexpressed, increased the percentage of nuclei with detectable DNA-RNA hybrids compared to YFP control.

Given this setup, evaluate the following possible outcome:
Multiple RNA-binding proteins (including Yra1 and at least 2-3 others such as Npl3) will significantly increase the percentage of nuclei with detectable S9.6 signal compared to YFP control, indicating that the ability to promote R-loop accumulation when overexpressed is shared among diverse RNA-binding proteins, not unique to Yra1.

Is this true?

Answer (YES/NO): NO